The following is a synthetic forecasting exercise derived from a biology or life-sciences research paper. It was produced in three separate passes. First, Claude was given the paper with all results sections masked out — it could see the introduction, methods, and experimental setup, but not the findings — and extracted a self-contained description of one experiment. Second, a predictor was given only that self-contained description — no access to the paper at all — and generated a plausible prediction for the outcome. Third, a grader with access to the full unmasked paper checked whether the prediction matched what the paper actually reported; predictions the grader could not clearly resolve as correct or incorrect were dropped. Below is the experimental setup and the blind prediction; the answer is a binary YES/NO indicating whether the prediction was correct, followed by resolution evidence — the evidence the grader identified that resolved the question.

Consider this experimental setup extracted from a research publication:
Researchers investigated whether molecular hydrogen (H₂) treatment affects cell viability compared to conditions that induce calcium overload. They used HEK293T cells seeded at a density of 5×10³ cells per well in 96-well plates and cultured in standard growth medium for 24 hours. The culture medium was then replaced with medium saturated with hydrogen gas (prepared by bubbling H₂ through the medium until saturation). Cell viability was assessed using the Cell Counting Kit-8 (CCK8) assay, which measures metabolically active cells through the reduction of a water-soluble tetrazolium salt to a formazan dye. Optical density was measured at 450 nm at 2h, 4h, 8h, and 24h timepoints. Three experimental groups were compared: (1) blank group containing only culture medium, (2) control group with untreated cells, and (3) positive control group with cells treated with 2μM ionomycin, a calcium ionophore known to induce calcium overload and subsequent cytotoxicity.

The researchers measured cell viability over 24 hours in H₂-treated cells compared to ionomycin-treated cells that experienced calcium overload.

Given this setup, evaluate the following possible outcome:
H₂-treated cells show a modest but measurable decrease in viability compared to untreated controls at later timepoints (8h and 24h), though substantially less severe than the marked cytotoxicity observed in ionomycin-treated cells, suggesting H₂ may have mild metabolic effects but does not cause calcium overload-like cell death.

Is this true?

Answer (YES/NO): NO